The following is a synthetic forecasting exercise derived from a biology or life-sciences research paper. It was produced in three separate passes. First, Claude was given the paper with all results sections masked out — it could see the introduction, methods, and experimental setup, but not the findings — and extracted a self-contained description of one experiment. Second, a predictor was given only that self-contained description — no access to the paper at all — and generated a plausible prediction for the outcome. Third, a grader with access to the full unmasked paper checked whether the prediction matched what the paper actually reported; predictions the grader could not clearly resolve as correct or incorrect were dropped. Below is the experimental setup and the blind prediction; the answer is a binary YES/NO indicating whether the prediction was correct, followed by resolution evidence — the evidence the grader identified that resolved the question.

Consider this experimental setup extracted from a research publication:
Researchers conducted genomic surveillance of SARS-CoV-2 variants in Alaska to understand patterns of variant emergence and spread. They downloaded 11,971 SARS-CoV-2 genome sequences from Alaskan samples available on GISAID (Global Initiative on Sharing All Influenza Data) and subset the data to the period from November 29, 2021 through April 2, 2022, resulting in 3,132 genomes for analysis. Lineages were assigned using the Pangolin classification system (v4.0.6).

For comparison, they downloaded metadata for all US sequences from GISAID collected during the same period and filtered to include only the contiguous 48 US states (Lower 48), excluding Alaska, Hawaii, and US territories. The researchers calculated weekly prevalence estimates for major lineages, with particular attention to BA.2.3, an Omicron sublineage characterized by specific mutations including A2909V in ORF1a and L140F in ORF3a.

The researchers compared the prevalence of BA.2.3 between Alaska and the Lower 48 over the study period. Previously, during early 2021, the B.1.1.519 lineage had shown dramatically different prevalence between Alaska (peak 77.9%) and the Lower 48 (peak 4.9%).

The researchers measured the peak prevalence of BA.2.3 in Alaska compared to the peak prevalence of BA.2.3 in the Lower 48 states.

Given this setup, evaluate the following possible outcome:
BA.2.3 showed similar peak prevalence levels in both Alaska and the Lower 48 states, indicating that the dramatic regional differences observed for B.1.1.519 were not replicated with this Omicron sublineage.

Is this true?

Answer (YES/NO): NO